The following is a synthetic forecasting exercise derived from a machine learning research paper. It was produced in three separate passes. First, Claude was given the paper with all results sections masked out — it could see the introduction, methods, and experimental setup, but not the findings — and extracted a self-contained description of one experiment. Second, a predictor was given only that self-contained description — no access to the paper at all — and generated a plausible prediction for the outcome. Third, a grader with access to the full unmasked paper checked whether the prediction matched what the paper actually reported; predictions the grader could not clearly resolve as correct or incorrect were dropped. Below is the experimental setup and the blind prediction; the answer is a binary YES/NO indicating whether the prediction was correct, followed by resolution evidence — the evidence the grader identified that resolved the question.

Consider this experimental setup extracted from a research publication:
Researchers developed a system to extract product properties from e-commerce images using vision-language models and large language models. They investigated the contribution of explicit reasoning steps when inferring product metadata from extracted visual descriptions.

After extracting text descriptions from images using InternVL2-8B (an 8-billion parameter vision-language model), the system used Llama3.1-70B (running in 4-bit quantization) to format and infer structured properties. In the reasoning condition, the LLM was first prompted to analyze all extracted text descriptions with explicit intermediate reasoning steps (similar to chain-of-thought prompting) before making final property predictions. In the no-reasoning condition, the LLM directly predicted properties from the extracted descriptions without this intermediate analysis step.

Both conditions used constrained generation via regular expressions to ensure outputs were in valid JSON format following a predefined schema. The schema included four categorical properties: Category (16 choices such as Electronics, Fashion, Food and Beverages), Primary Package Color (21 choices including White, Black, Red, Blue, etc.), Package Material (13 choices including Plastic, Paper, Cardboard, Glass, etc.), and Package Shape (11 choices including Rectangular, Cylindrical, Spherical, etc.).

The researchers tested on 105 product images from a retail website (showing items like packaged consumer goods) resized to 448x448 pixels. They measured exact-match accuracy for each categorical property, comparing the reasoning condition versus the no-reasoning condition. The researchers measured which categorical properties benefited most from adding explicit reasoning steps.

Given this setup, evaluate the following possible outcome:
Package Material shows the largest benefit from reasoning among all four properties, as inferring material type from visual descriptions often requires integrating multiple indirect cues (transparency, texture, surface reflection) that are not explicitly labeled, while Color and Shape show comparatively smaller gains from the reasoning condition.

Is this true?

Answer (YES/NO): YES